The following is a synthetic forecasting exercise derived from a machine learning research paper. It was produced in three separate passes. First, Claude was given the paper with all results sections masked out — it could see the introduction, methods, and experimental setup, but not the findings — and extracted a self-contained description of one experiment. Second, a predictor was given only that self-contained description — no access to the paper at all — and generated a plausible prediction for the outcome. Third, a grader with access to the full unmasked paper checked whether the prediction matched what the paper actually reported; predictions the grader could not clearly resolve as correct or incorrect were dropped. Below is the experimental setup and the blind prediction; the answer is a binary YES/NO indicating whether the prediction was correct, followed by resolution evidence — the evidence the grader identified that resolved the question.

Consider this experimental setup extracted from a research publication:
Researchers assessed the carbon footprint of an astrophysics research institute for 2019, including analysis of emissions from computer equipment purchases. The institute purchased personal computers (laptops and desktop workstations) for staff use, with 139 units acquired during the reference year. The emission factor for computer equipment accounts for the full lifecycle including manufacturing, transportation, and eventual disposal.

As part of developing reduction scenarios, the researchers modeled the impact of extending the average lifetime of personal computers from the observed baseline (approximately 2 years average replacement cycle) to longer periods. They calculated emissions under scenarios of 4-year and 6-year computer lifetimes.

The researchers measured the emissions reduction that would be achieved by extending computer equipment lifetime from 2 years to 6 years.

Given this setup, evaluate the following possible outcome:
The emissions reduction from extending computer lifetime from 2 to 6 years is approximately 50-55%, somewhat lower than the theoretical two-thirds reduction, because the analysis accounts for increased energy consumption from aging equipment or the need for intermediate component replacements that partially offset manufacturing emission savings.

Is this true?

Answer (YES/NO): NO